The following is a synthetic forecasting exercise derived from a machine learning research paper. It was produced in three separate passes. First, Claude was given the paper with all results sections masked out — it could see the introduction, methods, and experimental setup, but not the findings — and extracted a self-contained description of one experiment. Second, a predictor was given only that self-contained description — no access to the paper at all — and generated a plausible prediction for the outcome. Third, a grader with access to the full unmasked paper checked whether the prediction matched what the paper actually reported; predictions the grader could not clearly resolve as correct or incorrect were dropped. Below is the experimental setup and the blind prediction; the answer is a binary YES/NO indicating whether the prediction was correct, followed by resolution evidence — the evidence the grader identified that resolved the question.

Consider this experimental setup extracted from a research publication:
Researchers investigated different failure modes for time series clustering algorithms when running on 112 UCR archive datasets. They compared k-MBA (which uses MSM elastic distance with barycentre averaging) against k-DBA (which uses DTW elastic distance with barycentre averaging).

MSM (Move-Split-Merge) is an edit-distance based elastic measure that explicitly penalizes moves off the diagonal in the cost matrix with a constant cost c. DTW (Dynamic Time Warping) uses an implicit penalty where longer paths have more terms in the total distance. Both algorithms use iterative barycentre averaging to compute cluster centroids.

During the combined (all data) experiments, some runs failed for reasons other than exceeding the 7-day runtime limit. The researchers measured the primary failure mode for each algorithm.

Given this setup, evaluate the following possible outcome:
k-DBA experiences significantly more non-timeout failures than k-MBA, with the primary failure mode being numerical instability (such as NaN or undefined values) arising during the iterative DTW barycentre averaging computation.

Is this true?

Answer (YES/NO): NO